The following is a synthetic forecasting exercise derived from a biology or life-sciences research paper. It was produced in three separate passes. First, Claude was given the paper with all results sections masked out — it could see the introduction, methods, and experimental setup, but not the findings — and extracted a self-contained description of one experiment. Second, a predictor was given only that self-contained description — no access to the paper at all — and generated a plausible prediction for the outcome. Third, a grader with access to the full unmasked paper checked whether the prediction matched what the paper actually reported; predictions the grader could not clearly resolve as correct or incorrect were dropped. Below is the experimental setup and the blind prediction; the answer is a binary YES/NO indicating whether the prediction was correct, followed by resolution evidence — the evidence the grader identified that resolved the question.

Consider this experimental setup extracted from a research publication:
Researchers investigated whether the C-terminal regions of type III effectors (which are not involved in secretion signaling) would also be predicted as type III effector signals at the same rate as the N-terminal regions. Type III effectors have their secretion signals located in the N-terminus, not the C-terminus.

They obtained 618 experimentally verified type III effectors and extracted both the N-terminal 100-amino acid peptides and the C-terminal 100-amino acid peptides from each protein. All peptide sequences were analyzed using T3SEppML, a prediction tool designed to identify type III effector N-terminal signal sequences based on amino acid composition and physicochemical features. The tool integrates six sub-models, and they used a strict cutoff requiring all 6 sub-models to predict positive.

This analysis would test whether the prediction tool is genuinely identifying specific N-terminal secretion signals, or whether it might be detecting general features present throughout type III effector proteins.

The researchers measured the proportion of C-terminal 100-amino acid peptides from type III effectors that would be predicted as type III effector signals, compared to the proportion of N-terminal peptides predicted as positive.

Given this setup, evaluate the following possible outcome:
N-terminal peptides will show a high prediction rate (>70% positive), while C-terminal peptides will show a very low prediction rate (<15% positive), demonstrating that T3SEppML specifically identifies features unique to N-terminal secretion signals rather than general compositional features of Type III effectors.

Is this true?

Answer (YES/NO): NO